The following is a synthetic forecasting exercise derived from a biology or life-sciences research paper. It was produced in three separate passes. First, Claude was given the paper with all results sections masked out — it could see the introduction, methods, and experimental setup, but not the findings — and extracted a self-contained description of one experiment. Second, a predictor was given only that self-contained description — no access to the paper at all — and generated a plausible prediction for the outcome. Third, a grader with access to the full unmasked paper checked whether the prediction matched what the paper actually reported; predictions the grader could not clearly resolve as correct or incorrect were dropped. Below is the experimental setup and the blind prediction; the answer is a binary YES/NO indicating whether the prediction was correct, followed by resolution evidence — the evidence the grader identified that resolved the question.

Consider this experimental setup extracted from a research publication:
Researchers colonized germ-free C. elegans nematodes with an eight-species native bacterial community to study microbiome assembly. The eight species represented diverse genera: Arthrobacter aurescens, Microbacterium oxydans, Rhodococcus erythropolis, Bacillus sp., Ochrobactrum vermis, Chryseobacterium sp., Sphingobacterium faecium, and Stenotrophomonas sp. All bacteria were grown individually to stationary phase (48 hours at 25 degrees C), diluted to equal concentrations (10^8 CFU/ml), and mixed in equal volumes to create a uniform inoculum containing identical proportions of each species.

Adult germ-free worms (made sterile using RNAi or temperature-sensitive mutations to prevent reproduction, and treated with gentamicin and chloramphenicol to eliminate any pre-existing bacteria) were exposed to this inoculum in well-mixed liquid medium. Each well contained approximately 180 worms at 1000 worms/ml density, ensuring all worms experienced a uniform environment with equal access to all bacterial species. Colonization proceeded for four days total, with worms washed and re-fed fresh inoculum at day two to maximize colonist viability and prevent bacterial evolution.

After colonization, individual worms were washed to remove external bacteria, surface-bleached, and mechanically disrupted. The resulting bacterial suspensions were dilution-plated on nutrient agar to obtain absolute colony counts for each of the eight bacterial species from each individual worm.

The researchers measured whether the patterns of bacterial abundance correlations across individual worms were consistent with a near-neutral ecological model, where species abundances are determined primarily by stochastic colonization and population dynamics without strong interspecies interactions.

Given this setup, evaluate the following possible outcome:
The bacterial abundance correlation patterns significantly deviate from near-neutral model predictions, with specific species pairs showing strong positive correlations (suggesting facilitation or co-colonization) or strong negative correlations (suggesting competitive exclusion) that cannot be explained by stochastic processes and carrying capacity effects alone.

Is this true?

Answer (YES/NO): YES